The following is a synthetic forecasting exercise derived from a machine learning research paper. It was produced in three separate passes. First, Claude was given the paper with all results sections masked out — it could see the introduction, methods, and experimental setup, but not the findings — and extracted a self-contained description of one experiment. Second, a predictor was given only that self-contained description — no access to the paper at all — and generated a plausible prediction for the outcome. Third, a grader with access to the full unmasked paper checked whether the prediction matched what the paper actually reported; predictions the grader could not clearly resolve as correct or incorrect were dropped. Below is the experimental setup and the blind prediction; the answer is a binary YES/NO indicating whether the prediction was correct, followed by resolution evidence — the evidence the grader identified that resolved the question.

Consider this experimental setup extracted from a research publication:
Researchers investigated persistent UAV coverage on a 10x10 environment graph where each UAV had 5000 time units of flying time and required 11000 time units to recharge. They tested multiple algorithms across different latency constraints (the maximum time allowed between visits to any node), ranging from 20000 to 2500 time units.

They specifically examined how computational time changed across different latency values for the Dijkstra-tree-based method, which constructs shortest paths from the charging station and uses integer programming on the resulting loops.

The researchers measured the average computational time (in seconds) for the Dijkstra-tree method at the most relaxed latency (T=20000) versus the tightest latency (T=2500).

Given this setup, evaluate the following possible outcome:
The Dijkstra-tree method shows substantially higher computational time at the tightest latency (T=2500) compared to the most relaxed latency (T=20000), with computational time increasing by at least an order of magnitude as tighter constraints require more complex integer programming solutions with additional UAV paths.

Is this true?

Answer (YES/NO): NO